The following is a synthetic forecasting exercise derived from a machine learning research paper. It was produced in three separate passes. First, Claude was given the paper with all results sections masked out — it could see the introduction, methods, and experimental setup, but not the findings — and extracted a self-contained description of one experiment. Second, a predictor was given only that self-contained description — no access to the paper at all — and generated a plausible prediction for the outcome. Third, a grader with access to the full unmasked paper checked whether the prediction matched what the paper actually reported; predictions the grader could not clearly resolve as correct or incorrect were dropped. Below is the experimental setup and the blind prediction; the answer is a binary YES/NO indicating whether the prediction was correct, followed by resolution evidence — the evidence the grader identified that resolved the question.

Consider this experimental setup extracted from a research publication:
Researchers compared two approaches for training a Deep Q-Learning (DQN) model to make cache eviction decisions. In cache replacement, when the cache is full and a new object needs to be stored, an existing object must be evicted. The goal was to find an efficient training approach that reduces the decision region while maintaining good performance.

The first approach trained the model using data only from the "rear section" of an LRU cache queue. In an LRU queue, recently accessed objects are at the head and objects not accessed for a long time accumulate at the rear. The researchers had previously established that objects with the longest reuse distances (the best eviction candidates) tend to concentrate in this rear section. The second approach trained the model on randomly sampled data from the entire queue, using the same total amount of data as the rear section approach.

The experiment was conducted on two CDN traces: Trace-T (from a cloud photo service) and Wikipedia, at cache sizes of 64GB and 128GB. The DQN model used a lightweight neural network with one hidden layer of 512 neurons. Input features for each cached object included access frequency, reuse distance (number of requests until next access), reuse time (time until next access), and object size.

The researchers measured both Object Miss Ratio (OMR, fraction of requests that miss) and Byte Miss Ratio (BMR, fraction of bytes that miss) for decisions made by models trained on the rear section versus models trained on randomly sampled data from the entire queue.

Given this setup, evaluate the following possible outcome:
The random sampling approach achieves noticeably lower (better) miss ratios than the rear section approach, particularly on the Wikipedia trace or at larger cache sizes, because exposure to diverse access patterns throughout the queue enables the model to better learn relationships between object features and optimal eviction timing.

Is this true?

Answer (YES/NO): NO